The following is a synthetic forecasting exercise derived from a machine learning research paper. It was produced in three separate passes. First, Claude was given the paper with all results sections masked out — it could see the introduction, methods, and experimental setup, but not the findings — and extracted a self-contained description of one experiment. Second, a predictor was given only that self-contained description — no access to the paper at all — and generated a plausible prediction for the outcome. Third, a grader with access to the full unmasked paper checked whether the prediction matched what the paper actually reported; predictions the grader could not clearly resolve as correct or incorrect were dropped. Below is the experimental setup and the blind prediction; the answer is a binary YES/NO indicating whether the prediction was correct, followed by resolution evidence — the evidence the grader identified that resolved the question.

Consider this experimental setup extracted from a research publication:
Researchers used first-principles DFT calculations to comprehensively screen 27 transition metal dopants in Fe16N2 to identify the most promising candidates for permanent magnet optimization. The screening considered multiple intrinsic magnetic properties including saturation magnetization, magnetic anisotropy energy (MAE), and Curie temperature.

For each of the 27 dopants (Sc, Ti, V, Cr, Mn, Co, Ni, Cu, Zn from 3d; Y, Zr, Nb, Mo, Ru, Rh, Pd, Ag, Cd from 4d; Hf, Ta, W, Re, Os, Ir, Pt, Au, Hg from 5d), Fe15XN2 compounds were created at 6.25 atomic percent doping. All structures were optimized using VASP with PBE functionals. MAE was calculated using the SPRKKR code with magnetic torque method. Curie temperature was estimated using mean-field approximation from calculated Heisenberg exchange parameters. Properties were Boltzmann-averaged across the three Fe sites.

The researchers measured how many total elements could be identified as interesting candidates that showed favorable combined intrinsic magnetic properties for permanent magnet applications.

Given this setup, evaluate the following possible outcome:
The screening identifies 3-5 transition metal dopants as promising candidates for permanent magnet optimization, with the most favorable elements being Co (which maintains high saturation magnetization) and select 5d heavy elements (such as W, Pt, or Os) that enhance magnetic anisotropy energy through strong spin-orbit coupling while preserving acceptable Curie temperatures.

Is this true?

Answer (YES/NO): NO